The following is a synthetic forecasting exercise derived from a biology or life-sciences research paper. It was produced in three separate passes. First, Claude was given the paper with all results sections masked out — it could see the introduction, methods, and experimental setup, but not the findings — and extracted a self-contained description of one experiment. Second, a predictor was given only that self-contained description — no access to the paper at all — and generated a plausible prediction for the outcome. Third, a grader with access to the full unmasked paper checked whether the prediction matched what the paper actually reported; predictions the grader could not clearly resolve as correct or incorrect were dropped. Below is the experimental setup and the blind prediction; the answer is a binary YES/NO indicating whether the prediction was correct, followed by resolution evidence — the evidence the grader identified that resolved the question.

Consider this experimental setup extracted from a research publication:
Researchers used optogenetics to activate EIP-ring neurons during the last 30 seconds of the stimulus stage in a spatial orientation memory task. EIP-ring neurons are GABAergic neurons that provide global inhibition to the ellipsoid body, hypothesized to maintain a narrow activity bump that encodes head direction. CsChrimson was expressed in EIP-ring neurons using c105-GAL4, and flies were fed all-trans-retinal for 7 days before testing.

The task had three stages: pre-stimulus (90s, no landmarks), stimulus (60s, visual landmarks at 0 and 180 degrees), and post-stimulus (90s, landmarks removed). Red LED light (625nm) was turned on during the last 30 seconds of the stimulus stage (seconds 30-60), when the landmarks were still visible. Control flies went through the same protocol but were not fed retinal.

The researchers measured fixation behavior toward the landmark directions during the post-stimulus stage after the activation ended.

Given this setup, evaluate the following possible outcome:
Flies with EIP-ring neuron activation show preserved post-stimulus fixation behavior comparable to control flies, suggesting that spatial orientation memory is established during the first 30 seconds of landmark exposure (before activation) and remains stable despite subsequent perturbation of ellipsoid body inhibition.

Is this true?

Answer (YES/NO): YES